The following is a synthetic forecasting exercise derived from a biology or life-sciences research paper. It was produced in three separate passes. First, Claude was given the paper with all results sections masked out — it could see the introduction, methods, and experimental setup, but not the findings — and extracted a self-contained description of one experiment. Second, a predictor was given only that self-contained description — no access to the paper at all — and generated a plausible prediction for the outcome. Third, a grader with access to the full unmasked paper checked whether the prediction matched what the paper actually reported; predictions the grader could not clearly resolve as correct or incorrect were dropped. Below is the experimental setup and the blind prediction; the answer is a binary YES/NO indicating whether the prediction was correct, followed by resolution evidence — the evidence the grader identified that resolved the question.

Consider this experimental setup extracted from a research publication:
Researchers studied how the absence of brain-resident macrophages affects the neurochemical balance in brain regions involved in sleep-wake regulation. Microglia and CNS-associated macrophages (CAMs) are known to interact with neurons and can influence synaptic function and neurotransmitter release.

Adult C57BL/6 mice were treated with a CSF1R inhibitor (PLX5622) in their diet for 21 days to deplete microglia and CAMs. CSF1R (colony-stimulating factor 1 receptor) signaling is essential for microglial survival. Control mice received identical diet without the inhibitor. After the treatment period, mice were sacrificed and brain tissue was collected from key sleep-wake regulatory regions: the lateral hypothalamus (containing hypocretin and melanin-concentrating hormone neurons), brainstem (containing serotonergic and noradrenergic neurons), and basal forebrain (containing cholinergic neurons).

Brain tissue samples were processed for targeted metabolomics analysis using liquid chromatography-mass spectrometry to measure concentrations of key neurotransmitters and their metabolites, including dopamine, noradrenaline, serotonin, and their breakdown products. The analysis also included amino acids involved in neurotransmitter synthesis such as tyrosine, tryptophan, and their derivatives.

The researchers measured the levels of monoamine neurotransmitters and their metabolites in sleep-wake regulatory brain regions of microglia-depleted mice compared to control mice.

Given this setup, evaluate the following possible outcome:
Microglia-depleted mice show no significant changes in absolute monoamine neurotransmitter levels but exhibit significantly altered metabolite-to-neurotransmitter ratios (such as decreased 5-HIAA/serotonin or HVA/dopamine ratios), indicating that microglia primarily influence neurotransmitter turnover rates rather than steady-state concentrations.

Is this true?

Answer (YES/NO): NO